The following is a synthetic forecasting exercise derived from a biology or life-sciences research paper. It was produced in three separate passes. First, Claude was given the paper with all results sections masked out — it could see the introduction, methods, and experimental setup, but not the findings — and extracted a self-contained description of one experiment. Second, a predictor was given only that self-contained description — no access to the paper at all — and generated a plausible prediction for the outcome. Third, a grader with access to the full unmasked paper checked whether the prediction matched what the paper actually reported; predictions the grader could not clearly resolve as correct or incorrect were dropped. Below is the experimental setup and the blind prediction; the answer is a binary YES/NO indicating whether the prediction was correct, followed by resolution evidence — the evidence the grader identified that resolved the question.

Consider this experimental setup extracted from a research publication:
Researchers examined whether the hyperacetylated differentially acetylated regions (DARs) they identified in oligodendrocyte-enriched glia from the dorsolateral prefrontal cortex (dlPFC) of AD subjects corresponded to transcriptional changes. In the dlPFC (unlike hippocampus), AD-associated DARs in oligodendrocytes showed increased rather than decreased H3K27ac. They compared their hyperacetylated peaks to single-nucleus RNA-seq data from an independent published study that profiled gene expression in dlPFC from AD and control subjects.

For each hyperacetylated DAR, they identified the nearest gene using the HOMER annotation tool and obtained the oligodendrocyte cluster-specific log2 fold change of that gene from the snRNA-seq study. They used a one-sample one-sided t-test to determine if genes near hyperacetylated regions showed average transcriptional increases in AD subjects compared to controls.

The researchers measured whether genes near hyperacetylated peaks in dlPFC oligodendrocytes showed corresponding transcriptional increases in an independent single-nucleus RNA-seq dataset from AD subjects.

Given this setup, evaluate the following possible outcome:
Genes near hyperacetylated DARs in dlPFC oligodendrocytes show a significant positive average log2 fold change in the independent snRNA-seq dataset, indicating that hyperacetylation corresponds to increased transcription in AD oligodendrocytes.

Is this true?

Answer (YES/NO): YES